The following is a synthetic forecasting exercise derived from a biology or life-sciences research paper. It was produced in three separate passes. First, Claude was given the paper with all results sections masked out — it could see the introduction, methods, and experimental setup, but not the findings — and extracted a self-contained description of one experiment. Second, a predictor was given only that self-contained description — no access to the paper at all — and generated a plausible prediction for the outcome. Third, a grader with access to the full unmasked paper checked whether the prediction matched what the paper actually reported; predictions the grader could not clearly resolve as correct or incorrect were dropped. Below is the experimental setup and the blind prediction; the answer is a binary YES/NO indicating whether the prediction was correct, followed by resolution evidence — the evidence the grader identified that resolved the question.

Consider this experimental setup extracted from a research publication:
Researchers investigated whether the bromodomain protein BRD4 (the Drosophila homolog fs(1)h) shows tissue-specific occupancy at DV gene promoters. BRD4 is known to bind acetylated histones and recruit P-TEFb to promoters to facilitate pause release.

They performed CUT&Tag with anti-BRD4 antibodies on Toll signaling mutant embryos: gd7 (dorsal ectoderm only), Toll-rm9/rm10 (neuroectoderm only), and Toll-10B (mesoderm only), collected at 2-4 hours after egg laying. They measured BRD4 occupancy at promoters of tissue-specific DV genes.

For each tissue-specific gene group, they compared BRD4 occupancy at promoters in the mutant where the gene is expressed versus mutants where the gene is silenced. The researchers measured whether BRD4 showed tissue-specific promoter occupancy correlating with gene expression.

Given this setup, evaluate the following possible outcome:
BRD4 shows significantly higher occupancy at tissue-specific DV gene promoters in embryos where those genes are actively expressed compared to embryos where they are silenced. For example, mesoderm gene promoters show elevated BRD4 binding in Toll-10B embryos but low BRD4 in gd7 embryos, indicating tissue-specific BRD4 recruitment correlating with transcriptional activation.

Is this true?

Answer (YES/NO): YES